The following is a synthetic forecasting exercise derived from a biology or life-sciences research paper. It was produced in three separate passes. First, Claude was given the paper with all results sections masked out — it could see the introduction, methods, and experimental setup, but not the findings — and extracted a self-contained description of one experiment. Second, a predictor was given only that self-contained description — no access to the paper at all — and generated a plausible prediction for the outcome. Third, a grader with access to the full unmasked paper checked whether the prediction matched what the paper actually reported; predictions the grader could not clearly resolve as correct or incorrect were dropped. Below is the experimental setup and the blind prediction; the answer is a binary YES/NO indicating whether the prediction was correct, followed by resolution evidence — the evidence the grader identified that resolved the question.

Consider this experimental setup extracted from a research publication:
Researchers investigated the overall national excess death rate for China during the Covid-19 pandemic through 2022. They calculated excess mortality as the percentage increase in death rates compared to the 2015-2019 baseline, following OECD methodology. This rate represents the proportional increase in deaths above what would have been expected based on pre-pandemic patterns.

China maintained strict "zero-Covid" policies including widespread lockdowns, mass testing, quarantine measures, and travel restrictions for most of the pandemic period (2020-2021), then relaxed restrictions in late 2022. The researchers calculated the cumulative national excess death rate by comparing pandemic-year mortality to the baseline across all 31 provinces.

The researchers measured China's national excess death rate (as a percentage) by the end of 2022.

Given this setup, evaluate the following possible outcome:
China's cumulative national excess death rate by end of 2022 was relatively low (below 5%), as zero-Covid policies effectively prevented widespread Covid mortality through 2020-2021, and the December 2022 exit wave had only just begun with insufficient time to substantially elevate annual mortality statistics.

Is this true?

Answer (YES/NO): NO